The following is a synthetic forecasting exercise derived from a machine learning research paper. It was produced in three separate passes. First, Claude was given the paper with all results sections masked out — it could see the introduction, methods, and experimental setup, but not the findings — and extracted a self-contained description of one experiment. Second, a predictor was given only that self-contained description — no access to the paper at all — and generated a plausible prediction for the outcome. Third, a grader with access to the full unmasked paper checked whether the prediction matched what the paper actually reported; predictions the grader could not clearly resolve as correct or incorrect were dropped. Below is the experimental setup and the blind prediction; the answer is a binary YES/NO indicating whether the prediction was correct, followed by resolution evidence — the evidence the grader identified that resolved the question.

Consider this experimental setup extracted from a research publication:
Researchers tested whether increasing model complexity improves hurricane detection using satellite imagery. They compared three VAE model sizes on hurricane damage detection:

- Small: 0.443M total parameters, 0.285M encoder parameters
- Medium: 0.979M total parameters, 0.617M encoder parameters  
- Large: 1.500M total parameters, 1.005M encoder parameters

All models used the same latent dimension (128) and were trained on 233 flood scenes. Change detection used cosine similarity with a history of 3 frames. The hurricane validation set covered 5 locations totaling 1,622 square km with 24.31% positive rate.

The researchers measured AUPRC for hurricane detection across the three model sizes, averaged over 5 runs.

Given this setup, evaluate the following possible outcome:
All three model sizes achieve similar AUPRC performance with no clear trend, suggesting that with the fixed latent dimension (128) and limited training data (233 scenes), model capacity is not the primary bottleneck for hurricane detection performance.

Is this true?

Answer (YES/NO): NO